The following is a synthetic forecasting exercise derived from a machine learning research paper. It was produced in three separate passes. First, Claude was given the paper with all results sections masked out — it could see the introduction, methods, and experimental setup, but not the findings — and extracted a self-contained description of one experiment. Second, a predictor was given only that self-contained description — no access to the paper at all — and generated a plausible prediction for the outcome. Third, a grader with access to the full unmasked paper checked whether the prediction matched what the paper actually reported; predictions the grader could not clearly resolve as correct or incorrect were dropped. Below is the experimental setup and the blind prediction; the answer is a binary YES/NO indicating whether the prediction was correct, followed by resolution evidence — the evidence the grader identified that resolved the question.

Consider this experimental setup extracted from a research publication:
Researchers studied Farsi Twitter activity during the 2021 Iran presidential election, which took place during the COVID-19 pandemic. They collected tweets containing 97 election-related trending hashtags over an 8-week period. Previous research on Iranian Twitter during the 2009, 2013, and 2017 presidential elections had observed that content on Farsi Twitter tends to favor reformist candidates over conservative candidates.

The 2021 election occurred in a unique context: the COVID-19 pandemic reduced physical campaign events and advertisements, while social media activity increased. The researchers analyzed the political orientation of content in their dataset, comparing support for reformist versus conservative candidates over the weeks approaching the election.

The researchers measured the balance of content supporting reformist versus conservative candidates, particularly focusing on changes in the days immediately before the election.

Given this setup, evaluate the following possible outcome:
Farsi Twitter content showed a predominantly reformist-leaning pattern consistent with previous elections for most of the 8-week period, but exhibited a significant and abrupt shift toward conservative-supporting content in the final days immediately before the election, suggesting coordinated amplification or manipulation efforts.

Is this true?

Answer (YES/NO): NO